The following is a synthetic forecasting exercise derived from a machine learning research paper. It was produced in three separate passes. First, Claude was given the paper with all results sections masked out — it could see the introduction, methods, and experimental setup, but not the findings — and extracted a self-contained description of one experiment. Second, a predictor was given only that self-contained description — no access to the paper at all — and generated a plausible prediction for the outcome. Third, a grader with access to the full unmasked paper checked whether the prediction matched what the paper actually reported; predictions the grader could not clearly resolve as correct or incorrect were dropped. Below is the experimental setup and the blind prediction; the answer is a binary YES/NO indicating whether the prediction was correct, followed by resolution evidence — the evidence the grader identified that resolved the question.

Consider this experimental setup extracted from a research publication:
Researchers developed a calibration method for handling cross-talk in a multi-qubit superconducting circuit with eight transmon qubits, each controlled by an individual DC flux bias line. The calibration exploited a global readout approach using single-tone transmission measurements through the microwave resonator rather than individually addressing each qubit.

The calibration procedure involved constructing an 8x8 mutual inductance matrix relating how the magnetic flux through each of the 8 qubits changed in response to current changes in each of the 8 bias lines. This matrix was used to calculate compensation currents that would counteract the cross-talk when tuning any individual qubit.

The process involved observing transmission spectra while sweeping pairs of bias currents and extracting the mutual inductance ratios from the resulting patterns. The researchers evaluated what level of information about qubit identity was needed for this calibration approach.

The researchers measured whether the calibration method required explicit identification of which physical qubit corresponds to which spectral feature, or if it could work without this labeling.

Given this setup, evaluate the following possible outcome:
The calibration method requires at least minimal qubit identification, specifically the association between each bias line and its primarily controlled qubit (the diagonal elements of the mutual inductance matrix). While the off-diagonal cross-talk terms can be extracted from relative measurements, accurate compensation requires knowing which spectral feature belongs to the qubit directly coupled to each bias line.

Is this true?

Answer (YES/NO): NO